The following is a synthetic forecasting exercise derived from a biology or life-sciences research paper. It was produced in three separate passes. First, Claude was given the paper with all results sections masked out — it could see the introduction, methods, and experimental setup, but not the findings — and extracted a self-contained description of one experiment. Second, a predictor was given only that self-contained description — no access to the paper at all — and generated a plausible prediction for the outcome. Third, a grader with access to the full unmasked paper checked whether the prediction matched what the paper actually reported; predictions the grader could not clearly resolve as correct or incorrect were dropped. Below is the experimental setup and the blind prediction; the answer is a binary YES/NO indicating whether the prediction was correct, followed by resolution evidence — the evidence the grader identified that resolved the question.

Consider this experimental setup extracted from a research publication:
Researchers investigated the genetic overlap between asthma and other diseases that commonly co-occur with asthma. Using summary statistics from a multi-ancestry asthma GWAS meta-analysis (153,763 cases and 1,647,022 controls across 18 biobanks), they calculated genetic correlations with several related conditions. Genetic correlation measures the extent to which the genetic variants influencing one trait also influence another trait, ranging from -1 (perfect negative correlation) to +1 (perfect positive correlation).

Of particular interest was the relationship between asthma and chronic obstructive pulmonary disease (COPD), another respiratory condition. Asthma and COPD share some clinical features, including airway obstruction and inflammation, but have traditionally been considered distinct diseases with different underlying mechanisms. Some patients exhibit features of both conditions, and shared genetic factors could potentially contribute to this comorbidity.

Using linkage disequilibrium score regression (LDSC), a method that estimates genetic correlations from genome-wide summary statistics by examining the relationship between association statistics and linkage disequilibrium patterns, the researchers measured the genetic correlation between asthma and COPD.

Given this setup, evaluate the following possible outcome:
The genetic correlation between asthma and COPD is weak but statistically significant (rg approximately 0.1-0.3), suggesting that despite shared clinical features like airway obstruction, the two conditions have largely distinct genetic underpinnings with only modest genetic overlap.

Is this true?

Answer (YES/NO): NO